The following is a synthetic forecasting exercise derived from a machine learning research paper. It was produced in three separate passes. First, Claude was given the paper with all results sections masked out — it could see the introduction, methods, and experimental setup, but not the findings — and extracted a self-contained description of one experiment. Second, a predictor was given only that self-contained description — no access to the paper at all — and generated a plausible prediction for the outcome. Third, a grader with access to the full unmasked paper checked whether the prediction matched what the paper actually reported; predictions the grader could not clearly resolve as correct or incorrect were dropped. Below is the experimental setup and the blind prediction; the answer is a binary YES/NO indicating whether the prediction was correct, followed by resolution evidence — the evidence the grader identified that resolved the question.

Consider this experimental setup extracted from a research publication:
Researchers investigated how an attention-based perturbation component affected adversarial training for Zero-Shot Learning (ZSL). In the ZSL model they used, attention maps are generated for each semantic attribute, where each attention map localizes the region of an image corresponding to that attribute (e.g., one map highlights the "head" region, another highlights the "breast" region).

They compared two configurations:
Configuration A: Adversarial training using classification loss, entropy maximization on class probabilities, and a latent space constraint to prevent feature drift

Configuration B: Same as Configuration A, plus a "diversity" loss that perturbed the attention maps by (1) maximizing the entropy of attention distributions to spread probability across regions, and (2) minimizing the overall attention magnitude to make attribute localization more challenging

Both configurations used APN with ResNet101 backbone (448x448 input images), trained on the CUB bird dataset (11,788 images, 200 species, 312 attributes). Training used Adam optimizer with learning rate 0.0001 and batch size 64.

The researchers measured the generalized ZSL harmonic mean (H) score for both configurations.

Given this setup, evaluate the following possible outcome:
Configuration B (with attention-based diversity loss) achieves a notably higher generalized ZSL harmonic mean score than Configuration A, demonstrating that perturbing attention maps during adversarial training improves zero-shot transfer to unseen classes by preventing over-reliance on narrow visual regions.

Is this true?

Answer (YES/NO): NO